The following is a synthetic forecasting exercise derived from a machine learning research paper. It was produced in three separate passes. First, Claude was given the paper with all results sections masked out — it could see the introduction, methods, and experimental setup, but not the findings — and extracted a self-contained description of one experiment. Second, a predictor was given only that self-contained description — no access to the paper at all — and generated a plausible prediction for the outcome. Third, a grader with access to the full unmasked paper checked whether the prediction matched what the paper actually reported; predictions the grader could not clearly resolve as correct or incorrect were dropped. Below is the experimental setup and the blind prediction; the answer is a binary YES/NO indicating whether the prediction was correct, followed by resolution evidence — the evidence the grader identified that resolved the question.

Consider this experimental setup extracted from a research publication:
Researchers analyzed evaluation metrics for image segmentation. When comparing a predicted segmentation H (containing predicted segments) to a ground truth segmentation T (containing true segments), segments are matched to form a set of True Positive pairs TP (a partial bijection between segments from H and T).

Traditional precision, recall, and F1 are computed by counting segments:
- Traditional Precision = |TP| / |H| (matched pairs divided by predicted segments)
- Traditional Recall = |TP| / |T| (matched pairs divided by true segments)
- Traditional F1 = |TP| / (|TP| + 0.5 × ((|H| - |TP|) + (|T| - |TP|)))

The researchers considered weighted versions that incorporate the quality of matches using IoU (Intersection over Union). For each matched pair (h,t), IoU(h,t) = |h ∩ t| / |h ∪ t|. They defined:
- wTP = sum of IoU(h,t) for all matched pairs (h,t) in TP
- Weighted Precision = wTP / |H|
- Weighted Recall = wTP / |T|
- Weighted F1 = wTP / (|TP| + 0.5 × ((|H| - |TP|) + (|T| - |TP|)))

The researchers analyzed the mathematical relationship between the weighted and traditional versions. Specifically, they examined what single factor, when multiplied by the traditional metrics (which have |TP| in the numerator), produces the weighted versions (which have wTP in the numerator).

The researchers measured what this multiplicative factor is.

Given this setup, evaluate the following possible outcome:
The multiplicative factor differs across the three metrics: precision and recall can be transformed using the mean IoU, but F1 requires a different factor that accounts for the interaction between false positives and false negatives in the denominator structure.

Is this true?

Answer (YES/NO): NO